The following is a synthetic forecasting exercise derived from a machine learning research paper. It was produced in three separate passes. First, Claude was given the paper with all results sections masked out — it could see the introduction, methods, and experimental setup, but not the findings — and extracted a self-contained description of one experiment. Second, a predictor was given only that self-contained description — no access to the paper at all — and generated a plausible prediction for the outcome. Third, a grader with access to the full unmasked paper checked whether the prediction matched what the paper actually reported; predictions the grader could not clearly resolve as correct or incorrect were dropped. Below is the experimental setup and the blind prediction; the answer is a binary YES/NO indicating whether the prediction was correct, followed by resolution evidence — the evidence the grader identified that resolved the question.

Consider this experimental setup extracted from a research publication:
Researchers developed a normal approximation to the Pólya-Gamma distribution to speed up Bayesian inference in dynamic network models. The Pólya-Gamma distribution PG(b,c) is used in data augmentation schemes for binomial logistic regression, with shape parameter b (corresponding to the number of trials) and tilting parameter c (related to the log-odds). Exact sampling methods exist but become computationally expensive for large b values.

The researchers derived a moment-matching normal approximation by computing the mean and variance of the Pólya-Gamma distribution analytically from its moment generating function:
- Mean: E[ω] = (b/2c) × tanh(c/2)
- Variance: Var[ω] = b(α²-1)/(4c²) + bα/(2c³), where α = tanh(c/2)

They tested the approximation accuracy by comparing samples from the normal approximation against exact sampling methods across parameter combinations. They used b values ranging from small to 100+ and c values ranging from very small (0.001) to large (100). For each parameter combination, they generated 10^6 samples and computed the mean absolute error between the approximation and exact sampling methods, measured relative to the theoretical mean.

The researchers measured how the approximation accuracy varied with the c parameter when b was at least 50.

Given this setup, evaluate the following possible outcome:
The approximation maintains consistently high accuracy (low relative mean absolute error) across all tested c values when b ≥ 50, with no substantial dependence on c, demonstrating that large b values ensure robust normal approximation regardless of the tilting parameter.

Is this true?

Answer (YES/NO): NO